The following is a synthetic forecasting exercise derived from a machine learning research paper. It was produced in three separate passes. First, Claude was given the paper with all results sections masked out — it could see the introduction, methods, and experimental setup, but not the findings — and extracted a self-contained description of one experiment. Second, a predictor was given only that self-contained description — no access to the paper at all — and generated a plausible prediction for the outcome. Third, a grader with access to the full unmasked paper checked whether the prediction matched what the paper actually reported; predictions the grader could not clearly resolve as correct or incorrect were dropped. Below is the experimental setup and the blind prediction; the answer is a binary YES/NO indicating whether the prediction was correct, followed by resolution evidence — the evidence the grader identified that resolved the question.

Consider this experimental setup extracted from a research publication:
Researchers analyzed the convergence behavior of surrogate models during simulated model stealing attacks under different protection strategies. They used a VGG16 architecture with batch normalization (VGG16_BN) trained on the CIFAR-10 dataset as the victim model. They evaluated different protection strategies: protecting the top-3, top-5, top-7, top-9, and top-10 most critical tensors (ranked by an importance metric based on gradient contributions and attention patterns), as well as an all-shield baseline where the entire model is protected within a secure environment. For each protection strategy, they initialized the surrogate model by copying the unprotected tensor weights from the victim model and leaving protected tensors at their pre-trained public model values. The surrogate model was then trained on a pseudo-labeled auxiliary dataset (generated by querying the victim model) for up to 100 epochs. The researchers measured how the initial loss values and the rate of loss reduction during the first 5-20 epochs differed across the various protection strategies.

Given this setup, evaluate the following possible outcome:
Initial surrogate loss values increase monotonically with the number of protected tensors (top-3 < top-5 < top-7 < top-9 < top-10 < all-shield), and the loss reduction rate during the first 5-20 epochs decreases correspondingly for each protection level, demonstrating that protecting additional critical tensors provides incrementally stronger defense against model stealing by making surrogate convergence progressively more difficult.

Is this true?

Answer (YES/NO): NO